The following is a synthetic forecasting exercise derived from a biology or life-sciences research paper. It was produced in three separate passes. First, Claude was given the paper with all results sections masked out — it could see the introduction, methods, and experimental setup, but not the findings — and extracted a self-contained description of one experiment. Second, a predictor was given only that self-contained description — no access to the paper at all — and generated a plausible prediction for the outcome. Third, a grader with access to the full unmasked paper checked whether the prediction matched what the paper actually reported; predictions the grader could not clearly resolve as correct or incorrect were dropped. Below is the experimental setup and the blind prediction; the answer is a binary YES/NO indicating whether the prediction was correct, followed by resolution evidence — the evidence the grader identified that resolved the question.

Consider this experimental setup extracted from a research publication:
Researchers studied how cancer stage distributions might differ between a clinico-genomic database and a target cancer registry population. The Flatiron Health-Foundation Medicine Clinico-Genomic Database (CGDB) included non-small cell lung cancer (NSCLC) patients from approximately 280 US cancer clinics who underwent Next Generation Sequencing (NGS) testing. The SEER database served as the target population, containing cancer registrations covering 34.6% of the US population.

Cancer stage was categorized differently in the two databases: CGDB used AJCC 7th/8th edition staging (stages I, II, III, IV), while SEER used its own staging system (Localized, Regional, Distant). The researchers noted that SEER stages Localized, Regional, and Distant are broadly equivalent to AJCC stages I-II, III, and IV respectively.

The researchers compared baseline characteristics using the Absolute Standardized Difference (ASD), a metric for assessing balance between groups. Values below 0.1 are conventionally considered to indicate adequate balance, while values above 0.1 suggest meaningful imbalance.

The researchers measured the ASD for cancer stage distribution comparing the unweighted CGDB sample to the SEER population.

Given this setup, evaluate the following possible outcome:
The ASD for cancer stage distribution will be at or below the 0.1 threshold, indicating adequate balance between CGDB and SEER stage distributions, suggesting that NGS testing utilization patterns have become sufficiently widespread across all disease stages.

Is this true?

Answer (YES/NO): NO